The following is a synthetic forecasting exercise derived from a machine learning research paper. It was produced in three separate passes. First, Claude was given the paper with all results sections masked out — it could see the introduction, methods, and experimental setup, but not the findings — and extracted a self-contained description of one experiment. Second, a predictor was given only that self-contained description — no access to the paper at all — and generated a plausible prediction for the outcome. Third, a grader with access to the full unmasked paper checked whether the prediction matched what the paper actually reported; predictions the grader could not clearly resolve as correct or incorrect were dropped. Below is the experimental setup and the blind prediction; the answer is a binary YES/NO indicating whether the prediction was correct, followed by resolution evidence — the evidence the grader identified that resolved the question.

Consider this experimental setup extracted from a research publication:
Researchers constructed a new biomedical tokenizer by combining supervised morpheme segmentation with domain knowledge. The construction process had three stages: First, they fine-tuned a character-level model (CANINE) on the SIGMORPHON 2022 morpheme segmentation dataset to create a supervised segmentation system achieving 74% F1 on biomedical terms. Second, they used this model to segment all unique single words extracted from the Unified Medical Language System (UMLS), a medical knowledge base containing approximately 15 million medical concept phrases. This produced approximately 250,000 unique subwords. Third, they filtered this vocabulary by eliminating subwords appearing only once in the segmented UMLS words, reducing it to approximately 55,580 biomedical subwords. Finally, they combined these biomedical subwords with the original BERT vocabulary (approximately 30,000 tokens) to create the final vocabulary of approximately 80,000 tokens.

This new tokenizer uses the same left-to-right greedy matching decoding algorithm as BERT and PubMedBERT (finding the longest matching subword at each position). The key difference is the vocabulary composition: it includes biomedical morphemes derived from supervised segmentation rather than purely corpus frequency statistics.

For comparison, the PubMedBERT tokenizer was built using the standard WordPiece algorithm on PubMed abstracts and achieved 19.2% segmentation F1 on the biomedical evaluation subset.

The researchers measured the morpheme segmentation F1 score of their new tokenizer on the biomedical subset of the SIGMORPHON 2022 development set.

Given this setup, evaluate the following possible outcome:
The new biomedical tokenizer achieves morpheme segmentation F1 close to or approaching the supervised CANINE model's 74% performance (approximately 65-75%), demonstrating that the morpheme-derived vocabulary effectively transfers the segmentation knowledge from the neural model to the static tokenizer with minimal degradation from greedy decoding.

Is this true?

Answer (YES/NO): NO